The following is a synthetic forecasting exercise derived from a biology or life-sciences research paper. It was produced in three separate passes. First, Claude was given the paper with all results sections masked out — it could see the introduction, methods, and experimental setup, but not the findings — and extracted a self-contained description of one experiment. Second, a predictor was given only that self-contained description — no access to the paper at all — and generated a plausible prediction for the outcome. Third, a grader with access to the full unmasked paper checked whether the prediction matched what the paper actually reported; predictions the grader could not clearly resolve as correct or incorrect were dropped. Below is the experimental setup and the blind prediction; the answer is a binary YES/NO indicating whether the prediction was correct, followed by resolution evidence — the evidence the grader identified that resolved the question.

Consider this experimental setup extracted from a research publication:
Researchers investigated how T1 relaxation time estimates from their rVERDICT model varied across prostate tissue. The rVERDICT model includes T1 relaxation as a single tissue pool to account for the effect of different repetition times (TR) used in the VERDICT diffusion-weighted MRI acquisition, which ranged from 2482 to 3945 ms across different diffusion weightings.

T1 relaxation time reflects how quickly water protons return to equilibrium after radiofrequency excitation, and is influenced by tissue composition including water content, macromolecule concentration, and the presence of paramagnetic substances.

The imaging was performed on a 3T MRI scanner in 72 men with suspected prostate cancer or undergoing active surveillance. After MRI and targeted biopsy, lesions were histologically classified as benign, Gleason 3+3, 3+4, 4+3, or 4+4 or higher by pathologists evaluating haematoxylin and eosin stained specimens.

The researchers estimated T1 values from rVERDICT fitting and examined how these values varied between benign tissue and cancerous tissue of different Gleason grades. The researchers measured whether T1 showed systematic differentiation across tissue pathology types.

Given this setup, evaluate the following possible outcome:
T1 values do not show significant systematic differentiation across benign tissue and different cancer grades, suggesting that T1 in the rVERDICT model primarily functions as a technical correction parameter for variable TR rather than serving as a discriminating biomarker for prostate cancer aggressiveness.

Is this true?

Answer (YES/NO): NO